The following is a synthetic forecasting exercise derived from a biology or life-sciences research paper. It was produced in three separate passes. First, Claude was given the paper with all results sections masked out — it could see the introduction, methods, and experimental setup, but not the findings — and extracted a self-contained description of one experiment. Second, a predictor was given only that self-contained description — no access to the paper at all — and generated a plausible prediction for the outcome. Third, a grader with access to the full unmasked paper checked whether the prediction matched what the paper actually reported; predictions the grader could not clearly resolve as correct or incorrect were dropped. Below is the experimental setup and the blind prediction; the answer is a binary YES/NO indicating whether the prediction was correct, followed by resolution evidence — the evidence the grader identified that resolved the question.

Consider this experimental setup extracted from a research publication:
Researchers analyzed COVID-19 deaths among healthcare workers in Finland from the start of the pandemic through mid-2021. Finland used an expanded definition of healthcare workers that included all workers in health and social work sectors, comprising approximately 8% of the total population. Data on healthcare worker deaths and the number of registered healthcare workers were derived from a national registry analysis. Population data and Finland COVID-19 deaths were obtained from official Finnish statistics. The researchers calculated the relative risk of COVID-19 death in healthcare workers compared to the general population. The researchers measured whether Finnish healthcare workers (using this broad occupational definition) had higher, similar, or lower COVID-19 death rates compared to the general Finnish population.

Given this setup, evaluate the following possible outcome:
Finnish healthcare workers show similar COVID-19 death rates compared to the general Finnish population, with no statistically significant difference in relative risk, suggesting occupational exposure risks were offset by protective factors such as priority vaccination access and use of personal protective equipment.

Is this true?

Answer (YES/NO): NO